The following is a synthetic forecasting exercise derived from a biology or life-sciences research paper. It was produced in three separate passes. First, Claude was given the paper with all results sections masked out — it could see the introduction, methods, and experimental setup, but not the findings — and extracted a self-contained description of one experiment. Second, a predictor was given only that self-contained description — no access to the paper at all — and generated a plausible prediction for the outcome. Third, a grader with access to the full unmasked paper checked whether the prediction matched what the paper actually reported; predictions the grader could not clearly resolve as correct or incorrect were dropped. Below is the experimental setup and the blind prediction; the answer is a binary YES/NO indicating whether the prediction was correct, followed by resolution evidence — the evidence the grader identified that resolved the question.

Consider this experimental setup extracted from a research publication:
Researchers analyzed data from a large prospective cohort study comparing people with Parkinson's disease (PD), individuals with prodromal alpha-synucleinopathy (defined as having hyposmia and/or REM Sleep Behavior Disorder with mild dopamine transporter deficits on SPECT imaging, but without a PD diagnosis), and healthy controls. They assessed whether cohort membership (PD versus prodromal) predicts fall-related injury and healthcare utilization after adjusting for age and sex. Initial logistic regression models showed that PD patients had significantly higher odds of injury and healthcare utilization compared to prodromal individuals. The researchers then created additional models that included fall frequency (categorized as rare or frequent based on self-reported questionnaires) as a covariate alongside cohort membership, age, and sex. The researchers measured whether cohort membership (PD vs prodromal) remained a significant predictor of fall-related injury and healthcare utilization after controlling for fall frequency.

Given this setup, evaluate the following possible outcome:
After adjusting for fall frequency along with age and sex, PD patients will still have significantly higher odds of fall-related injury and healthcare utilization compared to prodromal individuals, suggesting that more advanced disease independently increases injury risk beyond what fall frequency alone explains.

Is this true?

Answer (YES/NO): NO